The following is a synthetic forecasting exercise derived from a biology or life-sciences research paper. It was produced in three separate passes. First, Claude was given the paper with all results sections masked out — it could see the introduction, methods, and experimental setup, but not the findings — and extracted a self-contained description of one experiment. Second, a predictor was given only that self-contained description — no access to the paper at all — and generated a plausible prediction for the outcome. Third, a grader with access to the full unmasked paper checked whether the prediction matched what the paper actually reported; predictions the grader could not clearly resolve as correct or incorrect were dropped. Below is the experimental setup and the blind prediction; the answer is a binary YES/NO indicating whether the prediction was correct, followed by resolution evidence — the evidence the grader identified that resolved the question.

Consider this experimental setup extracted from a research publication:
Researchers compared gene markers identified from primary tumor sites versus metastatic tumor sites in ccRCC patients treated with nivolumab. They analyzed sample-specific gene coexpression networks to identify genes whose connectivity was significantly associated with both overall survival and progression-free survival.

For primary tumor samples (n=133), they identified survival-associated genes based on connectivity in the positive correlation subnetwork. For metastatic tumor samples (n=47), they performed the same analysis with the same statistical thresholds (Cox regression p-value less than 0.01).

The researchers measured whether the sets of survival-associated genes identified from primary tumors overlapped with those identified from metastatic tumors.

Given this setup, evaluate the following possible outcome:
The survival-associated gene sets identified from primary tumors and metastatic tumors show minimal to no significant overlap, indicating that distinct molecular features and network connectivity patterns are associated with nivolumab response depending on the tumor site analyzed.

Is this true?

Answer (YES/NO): YES